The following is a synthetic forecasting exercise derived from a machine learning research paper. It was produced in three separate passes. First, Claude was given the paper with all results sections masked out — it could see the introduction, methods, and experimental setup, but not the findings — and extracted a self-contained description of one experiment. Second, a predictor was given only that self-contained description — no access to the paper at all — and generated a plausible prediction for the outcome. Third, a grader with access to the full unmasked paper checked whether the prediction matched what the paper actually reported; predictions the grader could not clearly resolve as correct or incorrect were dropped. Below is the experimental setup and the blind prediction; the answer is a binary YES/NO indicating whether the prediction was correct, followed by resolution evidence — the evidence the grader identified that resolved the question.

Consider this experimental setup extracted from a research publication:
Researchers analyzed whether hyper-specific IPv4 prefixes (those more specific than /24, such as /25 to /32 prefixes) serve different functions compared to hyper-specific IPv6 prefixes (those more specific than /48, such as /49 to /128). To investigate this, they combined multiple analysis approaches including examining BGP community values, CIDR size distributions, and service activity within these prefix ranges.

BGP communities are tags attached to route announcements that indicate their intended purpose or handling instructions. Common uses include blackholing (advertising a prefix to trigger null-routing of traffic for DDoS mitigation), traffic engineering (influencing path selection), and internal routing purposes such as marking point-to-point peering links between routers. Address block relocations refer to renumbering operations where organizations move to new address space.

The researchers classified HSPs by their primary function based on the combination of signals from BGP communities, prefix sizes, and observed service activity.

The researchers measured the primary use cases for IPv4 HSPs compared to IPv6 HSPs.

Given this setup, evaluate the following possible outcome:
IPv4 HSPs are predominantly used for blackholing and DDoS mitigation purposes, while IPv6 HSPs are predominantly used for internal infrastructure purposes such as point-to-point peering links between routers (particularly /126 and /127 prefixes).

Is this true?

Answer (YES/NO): NO